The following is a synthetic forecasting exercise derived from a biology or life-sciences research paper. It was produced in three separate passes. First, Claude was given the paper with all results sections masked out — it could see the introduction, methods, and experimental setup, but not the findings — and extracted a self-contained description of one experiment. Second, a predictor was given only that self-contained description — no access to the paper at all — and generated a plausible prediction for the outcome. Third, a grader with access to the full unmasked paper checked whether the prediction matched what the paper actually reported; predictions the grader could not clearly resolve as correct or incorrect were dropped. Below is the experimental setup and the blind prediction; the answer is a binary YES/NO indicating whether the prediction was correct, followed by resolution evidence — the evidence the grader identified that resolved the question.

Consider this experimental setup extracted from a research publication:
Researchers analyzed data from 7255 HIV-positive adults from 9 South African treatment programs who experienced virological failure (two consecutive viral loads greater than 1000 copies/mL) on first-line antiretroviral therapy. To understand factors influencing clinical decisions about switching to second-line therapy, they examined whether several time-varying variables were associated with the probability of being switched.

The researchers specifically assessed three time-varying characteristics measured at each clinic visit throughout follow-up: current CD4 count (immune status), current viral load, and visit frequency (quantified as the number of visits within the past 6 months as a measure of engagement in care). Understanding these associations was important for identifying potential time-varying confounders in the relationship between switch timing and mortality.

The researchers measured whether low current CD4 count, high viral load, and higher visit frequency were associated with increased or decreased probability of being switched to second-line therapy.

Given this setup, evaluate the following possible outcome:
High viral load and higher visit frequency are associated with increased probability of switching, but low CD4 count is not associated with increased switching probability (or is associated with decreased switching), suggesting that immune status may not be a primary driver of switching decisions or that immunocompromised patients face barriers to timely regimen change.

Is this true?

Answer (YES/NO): NO